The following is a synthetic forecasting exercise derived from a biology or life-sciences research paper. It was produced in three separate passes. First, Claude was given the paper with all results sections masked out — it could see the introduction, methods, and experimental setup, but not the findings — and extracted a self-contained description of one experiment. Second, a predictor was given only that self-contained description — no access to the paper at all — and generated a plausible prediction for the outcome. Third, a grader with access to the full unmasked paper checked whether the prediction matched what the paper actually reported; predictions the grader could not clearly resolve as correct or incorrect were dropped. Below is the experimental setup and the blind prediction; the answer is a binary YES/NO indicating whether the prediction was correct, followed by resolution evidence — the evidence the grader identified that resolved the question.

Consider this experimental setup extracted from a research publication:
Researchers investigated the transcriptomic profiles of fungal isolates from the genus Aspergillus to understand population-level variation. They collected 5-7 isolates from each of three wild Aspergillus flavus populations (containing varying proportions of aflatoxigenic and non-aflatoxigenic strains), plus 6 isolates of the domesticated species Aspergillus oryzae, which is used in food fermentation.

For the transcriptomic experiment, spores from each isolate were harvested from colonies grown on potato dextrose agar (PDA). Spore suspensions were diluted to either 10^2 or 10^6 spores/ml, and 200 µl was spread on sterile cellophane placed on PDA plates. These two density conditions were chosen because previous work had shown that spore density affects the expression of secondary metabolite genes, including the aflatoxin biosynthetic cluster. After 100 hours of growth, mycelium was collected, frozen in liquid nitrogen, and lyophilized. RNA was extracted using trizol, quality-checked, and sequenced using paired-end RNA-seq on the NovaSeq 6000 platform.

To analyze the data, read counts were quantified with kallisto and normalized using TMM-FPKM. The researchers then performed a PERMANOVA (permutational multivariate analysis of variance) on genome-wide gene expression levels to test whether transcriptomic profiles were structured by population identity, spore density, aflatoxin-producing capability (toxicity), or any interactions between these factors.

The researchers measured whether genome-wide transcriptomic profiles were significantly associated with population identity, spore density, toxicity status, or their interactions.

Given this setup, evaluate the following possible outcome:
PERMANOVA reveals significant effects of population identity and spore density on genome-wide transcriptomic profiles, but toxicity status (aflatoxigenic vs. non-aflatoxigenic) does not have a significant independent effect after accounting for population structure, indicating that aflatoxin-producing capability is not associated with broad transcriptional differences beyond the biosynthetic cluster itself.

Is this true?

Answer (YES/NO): YES